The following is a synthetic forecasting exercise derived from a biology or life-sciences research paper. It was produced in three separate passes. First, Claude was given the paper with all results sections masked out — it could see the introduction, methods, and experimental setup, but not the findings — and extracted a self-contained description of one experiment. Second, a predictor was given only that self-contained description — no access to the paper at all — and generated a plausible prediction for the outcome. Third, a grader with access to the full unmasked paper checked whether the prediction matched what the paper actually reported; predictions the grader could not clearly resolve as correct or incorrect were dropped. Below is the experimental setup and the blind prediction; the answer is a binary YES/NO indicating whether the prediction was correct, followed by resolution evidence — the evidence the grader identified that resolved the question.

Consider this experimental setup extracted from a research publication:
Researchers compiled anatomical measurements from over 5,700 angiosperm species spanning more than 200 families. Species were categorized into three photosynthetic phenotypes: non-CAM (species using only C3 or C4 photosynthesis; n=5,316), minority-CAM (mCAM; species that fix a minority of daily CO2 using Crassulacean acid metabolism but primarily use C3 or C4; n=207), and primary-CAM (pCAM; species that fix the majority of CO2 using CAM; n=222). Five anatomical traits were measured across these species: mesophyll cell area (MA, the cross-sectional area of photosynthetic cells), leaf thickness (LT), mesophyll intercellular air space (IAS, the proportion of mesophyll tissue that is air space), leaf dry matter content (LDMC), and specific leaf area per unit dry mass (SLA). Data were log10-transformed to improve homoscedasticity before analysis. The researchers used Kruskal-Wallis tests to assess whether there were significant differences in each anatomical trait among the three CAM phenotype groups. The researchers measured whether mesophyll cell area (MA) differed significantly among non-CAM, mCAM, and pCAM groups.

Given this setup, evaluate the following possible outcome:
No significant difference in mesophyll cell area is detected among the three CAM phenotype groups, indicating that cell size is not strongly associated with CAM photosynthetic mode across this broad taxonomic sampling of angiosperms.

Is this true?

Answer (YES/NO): NO